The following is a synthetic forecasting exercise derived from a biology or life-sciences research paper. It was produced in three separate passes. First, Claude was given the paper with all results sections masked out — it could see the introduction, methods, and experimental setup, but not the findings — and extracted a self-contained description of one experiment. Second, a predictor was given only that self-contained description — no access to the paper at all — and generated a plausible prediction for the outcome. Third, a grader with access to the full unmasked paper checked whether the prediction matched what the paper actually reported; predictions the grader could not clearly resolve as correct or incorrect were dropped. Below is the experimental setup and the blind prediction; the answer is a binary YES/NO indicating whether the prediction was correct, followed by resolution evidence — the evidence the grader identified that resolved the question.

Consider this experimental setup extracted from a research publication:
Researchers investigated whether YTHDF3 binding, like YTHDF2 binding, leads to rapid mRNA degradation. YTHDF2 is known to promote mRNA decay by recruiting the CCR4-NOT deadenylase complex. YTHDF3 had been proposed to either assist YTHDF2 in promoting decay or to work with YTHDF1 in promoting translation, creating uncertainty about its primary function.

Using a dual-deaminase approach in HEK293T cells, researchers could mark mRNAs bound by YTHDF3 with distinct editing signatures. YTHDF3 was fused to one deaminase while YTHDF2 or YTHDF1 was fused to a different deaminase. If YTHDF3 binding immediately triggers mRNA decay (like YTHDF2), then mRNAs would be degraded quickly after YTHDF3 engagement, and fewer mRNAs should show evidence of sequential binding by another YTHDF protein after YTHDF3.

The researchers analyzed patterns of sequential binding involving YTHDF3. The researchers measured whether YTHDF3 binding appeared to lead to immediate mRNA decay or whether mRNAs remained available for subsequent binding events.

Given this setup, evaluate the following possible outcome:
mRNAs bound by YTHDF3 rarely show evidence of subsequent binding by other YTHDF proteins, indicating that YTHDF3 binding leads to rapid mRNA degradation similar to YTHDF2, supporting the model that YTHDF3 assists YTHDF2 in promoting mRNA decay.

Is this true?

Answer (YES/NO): NO